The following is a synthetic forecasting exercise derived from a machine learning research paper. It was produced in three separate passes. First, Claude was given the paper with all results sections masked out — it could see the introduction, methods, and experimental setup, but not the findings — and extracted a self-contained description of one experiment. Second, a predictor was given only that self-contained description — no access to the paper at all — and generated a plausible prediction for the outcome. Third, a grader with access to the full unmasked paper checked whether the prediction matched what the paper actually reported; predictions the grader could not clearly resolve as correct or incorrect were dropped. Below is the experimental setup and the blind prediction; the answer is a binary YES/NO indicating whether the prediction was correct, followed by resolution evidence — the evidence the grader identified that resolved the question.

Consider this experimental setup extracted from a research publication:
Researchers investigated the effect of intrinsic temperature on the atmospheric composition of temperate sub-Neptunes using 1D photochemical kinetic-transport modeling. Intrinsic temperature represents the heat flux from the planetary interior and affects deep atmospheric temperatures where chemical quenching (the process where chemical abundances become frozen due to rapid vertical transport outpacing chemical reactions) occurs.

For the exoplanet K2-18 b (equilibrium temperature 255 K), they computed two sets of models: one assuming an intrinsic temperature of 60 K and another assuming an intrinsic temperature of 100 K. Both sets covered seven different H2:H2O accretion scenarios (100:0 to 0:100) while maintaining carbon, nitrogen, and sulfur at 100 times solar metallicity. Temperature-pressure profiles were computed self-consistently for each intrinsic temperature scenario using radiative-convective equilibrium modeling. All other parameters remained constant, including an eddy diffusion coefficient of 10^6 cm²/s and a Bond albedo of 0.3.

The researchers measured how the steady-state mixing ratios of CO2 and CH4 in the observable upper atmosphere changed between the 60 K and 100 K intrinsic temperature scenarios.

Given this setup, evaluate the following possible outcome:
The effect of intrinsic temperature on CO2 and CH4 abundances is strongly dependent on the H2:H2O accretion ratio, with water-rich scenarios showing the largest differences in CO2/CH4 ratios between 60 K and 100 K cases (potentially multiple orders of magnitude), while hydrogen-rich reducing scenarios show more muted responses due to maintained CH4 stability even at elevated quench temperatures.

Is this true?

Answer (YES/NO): NO